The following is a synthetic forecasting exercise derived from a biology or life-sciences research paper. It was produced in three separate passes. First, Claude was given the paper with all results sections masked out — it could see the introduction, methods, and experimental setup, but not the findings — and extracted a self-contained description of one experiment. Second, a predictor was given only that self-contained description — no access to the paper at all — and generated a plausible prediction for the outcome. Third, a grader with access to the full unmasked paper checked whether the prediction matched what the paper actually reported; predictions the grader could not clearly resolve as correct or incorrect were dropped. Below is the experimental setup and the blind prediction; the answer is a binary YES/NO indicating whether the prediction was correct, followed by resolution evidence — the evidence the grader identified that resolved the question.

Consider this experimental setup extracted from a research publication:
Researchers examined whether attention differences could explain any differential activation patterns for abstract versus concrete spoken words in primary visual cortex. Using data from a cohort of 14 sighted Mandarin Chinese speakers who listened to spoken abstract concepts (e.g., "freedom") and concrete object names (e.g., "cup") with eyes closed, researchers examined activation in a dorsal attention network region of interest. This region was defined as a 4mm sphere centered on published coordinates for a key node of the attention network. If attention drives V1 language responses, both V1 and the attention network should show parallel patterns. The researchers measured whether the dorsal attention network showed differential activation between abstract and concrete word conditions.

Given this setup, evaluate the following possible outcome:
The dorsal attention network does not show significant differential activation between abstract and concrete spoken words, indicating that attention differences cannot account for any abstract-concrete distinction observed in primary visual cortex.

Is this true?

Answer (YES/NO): NO